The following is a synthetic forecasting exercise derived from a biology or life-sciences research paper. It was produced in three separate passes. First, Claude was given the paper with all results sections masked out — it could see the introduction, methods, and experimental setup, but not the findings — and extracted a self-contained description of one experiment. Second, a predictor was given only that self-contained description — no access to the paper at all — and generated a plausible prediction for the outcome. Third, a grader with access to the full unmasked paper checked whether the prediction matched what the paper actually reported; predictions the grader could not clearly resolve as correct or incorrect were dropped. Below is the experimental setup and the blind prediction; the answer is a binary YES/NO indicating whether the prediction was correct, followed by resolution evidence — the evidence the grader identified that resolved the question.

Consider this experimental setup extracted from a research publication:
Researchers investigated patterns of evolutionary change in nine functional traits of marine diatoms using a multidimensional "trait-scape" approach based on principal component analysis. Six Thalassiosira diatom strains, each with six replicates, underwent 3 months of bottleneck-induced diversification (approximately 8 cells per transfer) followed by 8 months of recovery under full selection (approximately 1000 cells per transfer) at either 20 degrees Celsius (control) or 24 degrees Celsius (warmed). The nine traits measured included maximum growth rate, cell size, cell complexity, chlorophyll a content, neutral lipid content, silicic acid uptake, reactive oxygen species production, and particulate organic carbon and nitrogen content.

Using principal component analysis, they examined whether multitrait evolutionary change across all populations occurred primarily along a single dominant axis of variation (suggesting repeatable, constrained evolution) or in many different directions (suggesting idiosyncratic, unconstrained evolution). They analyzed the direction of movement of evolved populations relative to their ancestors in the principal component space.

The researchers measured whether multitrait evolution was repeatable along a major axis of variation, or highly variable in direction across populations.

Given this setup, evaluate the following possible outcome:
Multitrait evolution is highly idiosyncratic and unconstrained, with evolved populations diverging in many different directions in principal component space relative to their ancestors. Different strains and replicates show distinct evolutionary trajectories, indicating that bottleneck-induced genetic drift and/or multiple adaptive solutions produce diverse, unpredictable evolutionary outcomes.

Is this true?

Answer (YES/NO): NO